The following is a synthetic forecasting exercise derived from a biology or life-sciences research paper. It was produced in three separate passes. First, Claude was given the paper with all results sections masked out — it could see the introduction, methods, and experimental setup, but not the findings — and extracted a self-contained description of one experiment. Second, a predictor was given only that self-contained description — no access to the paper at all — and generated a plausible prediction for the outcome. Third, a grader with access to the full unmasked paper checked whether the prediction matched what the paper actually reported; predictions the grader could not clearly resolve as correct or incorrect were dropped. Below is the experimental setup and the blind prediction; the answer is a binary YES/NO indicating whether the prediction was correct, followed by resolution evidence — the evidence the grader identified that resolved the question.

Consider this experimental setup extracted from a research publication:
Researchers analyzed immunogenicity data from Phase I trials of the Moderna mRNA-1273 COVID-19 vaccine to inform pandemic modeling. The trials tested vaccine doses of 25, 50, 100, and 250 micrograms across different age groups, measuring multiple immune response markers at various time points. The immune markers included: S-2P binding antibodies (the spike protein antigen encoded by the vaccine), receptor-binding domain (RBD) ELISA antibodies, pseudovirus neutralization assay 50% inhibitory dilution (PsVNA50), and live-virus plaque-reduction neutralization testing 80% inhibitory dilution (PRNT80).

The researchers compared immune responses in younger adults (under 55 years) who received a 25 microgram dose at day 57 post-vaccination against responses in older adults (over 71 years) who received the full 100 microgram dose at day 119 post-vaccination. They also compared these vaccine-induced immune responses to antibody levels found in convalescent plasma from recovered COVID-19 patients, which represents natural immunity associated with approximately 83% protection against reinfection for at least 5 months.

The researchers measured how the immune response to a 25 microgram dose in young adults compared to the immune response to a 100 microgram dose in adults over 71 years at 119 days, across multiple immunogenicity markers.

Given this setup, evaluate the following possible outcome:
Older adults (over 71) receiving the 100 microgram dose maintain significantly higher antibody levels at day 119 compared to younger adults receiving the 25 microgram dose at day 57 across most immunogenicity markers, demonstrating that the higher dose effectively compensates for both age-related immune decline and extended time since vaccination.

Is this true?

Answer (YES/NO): NO